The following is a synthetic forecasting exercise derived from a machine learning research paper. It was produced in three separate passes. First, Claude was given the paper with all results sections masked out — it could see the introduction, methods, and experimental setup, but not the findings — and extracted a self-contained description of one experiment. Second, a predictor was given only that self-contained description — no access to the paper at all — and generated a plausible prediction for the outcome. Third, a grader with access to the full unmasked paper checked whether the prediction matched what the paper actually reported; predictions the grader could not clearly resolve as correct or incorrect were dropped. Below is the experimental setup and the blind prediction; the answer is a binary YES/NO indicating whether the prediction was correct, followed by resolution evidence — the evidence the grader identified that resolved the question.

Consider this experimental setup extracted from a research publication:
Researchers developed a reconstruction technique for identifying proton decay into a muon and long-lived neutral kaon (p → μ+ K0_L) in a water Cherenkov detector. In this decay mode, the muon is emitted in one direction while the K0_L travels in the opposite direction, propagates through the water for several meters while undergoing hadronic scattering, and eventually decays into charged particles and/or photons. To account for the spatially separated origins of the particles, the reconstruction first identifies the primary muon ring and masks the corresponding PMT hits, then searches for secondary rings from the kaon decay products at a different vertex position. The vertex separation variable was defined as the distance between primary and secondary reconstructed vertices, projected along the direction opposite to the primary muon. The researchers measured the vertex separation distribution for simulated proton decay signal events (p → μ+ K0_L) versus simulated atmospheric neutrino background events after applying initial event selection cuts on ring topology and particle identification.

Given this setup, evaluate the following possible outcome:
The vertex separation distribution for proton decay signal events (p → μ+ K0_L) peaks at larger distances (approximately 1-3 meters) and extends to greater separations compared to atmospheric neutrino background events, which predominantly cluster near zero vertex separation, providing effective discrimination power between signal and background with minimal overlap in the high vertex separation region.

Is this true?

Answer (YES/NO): NO